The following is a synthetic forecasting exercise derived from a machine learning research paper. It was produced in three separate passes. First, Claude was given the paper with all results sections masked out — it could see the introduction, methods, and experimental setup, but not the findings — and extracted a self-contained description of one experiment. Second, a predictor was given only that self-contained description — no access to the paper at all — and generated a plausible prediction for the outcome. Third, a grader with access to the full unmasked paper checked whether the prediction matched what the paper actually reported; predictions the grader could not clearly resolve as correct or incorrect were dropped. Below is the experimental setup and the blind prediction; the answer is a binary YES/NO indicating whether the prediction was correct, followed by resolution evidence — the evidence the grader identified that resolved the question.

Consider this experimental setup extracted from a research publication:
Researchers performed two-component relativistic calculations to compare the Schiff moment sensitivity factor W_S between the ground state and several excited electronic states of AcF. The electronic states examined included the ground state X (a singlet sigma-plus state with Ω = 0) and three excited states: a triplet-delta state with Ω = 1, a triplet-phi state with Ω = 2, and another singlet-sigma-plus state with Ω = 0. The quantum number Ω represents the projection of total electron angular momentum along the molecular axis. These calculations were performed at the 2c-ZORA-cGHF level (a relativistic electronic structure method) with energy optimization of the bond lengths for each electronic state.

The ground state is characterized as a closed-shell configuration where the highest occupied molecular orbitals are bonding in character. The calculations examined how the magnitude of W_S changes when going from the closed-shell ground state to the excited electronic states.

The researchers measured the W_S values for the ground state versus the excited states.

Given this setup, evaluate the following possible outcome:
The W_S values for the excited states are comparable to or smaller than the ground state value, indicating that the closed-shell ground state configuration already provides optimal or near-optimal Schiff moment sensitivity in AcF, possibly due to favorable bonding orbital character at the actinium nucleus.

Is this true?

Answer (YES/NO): NO